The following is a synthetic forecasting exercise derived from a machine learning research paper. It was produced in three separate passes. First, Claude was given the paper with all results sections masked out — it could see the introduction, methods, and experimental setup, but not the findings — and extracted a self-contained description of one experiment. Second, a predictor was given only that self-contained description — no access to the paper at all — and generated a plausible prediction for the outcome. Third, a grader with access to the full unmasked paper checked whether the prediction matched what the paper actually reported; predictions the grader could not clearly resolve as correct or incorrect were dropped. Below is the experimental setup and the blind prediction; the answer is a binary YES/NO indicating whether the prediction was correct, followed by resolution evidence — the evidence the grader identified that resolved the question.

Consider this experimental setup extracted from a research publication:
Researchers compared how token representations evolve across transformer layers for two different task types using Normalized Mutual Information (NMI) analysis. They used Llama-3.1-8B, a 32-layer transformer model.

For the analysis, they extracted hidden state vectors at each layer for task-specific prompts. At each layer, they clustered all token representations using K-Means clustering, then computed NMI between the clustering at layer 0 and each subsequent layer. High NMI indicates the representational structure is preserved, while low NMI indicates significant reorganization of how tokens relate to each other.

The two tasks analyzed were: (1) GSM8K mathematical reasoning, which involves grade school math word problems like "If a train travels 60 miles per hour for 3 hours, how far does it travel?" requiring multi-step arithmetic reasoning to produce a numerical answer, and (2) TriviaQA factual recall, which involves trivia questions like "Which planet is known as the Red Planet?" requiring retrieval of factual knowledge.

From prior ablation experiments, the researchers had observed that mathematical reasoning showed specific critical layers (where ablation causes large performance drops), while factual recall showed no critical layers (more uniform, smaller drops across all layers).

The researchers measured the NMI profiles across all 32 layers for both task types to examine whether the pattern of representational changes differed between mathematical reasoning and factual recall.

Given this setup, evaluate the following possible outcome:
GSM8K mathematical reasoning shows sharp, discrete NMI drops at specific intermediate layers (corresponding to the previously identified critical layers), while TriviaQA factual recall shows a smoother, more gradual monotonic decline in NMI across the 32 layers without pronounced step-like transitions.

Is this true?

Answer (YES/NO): NO